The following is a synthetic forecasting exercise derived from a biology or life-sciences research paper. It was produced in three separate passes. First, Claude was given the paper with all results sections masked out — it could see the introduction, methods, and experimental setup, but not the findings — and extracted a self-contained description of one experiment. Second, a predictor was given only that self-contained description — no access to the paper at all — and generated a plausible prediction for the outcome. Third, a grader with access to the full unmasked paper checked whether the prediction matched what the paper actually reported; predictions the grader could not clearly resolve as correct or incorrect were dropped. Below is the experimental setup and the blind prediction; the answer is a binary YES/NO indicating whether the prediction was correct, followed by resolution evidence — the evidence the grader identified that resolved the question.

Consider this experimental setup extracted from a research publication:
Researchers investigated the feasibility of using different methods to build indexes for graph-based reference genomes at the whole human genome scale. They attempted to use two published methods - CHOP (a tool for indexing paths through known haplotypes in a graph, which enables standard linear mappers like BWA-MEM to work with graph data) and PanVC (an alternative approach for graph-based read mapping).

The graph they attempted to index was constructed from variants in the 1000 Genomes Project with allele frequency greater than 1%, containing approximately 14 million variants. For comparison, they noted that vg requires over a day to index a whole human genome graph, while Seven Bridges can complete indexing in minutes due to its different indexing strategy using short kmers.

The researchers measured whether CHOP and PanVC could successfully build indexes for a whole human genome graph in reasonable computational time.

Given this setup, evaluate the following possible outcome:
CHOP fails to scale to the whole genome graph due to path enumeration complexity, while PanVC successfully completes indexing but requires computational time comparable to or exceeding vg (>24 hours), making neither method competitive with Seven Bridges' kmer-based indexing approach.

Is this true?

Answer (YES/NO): NO